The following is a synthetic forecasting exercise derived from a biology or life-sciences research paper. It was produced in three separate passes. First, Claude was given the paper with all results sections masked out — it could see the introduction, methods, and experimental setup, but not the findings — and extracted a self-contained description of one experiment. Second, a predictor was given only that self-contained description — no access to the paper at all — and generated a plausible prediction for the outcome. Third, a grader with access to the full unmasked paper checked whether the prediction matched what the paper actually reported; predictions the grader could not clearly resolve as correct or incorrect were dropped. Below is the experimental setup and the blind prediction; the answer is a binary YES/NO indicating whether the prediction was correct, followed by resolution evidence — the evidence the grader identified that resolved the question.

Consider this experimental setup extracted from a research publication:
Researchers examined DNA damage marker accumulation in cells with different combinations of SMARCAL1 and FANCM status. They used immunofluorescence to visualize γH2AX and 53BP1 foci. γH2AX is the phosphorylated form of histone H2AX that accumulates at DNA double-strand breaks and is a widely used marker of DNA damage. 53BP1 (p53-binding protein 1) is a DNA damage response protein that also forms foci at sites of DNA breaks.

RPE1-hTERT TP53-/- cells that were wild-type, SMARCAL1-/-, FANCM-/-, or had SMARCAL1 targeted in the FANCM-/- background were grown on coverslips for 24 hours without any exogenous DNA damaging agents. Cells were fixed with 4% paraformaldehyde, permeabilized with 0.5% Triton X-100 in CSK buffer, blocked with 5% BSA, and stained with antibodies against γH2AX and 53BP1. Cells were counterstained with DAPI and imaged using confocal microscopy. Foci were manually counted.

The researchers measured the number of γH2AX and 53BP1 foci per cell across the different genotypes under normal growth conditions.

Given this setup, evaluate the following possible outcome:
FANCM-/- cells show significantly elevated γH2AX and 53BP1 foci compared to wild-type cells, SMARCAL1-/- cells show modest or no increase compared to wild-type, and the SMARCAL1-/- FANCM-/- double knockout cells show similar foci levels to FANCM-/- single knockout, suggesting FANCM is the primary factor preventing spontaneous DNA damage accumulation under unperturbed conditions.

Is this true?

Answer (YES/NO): NO